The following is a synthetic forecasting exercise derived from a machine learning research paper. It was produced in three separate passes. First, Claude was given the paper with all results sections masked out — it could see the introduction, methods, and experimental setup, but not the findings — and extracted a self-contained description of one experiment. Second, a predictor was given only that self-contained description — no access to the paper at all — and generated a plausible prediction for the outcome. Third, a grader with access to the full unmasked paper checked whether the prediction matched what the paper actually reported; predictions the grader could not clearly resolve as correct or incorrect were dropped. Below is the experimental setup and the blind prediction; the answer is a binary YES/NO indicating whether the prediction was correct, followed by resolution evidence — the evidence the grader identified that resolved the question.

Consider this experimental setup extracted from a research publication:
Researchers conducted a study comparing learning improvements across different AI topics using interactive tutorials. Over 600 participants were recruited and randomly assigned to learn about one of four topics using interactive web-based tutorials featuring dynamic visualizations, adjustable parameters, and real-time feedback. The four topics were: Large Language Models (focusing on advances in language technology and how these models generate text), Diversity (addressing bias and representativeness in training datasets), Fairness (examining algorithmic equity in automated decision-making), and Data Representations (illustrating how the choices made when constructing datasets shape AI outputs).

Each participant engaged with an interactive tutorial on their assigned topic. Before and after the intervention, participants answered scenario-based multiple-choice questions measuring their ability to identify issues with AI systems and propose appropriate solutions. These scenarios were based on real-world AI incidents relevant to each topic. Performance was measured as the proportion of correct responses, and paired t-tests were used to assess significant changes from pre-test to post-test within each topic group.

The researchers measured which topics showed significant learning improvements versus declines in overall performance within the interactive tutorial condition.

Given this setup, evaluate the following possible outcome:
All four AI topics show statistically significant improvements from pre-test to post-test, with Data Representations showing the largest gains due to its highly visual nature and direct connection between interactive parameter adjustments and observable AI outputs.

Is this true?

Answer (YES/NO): NO